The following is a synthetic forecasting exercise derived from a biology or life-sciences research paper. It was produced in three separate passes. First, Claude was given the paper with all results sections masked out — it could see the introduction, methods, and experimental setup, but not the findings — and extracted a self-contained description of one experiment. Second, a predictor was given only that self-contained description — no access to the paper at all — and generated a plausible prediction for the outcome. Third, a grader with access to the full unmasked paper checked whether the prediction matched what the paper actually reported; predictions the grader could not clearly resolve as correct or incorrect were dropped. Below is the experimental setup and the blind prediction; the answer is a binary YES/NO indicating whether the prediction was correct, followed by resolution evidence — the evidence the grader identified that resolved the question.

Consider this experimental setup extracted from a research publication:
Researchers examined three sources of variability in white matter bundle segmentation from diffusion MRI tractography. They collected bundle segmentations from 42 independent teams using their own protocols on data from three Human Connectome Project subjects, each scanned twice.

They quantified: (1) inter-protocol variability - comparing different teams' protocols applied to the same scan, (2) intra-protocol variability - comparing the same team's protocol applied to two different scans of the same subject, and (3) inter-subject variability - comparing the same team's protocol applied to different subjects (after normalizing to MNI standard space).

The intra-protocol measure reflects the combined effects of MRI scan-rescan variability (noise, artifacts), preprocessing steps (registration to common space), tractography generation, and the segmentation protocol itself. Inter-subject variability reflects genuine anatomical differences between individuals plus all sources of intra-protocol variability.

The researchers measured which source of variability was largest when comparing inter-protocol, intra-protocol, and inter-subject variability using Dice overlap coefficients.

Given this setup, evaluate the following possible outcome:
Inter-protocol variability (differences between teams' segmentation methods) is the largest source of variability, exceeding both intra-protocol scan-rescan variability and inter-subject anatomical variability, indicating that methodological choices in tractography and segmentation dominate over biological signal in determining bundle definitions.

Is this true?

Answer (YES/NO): YES